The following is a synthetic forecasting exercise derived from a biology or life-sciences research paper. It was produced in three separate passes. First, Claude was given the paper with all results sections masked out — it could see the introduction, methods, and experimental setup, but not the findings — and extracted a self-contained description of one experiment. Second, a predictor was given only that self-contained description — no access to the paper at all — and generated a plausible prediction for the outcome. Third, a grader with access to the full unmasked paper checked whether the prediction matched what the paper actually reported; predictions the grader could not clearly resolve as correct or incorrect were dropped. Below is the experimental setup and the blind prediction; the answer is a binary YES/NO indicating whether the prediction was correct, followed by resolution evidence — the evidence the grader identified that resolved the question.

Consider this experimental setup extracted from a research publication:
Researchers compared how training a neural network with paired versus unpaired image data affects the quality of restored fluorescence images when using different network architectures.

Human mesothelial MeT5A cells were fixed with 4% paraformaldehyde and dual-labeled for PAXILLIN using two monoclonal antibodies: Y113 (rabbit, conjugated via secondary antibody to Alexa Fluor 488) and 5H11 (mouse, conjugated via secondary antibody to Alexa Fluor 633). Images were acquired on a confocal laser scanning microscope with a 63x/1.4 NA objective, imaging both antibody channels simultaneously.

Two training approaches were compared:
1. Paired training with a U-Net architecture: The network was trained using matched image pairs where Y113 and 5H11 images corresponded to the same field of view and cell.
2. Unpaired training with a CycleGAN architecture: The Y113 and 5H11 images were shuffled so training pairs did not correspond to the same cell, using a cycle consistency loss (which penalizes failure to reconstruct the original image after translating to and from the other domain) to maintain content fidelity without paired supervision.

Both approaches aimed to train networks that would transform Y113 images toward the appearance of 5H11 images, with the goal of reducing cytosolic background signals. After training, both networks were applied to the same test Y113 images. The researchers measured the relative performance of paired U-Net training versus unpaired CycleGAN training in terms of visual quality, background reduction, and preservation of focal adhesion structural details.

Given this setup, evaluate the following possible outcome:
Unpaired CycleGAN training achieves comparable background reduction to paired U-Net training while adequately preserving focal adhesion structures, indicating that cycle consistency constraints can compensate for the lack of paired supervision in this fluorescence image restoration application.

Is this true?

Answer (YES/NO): NO